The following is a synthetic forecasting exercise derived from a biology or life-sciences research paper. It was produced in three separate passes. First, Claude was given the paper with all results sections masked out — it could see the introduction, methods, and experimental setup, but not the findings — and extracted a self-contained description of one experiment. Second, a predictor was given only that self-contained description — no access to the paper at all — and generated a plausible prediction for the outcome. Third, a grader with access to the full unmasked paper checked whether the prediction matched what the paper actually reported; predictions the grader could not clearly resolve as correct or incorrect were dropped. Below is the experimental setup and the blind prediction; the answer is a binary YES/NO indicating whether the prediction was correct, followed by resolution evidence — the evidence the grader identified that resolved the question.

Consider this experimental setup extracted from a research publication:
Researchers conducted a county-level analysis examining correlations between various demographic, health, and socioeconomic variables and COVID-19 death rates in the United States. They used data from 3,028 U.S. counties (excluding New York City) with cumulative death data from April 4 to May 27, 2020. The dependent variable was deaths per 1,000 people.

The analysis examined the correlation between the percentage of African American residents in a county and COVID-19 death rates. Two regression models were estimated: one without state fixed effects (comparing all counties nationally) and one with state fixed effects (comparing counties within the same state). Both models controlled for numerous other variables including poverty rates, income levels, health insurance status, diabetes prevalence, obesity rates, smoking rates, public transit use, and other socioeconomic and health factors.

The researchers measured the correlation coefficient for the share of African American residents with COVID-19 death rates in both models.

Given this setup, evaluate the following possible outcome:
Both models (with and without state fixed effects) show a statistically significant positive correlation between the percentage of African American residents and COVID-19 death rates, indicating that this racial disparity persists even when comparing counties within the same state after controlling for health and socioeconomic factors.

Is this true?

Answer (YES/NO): NO